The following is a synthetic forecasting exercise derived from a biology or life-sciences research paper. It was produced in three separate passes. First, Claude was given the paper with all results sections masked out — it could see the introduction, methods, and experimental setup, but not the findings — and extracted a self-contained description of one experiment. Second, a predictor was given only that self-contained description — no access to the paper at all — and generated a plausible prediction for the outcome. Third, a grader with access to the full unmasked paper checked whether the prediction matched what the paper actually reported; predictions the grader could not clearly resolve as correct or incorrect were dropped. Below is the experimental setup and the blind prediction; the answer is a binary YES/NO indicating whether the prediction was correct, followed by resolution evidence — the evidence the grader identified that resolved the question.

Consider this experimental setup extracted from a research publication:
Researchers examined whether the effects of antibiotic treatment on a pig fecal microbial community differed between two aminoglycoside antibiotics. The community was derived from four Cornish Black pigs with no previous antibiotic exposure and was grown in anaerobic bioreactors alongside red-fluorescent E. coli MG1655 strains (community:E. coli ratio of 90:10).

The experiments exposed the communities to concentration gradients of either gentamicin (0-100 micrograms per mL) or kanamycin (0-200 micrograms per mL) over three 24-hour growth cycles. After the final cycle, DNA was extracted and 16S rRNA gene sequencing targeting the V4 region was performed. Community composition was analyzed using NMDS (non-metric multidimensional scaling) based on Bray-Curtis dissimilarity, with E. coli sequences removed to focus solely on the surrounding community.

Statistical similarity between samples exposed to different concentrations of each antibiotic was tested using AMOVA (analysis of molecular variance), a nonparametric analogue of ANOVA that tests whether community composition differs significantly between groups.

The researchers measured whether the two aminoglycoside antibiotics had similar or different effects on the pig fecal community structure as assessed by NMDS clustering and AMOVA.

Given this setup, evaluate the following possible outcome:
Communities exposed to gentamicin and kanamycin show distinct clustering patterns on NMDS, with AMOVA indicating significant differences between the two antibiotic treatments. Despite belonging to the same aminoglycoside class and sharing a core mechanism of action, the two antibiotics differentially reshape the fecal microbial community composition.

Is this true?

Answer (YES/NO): NO